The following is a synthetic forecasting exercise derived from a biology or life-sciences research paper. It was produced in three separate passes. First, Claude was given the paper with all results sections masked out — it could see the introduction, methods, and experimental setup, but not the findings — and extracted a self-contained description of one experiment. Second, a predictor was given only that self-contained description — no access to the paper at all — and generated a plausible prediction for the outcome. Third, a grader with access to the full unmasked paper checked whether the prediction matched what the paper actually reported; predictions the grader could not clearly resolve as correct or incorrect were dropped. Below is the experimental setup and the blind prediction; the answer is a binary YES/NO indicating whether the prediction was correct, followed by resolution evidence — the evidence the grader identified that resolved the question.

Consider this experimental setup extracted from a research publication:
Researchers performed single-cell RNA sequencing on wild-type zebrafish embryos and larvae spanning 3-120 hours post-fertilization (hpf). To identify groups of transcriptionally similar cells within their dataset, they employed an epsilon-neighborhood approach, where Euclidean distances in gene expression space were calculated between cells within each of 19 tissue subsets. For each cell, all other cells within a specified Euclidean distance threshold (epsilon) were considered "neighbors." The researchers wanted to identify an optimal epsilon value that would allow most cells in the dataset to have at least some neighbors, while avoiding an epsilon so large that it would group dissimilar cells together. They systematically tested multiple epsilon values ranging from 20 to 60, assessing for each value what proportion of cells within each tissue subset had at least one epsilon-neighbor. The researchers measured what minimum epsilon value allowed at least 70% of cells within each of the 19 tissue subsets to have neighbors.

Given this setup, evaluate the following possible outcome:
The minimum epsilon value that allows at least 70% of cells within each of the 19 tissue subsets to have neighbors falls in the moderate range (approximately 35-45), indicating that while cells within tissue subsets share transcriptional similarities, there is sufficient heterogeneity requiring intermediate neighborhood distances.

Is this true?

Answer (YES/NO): YES